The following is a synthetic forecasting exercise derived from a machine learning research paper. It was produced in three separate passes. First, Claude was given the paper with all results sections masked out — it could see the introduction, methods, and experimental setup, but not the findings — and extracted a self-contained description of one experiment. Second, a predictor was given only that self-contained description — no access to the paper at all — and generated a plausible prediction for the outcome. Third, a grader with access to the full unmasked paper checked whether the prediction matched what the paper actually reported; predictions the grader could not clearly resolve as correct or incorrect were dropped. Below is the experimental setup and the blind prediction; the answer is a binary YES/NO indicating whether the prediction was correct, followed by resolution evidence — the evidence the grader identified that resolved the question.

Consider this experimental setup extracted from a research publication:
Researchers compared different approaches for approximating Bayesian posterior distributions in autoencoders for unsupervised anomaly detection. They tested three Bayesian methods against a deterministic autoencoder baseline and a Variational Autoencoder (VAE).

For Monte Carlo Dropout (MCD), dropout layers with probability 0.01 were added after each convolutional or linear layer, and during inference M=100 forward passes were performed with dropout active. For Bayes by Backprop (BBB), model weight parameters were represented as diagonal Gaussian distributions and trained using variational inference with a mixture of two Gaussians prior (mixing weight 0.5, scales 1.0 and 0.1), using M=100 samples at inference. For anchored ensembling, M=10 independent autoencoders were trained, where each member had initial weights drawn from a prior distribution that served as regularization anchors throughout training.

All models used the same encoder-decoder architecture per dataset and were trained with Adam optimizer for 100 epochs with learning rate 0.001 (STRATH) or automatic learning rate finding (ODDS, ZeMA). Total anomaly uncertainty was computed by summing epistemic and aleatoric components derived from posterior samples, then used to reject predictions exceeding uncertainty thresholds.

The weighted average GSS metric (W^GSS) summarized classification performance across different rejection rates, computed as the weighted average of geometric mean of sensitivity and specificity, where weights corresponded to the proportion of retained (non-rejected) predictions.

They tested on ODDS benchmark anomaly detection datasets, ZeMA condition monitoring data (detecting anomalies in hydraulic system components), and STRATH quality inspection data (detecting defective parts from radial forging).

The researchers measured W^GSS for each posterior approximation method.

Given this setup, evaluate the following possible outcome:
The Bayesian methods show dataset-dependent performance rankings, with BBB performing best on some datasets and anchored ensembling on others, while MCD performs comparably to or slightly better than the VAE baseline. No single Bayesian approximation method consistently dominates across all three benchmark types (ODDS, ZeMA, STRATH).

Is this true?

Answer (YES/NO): NO